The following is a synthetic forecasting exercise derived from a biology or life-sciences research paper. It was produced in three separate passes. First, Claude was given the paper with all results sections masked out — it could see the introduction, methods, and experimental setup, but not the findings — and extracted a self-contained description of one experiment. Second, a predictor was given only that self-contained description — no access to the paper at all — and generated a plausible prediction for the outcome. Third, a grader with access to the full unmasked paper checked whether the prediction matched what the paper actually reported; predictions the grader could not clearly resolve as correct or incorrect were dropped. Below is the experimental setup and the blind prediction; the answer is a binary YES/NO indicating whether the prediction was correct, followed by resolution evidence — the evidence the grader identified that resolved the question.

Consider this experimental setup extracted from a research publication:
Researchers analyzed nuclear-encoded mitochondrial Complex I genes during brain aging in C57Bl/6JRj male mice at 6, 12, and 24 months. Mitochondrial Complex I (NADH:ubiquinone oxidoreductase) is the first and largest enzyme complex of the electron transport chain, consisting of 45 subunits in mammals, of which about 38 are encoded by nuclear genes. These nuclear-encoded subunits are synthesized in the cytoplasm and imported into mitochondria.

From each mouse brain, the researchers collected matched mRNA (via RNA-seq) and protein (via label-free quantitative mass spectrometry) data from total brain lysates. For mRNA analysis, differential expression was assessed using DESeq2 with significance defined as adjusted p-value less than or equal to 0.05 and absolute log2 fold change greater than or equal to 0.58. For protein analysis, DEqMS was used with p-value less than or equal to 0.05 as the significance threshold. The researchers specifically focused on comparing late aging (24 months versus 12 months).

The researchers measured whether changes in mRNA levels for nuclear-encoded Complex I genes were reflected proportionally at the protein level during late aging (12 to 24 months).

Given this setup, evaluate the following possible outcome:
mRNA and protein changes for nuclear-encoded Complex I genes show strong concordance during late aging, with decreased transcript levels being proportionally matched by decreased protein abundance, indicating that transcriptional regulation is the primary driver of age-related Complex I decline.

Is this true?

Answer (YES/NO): NO